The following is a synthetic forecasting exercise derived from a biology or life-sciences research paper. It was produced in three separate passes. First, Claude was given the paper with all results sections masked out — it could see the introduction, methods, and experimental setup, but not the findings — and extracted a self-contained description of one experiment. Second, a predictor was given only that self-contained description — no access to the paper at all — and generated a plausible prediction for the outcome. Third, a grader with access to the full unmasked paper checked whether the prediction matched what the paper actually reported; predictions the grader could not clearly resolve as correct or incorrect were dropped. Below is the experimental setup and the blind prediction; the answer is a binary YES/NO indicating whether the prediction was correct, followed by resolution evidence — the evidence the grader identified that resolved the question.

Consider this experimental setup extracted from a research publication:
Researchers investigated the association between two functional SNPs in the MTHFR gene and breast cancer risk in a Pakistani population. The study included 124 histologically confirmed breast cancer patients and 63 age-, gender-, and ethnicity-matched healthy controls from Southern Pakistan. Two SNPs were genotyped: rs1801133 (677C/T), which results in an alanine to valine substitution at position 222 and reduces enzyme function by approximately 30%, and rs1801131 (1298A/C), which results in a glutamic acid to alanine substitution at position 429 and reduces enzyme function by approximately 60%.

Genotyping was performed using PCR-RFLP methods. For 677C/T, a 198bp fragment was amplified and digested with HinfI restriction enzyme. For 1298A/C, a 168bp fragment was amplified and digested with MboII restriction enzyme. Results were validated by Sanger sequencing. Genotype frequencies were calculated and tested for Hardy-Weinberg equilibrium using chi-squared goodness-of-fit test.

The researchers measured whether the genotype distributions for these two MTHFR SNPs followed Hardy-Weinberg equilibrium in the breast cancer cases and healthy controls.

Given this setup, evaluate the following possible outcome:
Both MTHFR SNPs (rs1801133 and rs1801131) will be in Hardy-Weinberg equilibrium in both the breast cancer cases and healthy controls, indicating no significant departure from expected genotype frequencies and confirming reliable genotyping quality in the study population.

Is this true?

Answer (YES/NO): NO